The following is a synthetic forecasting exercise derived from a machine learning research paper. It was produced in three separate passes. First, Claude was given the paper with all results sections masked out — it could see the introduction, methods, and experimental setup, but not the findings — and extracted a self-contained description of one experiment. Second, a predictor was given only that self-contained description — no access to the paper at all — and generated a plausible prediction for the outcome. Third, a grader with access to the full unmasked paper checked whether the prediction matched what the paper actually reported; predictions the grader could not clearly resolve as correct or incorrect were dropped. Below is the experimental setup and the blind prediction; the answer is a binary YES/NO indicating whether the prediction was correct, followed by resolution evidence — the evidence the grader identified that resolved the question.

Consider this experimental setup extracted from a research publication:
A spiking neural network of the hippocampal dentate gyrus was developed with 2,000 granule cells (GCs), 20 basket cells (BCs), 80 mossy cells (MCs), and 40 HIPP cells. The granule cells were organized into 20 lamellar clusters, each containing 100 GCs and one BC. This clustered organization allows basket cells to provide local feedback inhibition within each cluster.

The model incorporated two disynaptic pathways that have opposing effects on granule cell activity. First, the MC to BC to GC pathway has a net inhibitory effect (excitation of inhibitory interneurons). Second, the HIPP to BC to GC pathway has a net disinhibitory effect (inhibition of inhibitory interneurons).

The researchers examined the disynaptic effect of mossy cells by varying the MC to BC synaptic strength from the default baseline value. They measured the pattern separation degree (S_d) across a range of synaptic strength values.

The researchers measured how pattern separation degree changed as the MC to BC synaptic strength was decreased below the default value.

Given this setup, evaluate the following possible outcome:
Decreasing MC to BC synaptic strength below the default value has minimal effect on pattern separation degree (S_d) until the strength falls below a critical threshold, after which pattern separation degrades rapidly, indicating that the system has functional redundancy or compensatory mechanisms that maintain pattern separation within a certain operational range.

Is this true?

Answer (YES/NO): NO